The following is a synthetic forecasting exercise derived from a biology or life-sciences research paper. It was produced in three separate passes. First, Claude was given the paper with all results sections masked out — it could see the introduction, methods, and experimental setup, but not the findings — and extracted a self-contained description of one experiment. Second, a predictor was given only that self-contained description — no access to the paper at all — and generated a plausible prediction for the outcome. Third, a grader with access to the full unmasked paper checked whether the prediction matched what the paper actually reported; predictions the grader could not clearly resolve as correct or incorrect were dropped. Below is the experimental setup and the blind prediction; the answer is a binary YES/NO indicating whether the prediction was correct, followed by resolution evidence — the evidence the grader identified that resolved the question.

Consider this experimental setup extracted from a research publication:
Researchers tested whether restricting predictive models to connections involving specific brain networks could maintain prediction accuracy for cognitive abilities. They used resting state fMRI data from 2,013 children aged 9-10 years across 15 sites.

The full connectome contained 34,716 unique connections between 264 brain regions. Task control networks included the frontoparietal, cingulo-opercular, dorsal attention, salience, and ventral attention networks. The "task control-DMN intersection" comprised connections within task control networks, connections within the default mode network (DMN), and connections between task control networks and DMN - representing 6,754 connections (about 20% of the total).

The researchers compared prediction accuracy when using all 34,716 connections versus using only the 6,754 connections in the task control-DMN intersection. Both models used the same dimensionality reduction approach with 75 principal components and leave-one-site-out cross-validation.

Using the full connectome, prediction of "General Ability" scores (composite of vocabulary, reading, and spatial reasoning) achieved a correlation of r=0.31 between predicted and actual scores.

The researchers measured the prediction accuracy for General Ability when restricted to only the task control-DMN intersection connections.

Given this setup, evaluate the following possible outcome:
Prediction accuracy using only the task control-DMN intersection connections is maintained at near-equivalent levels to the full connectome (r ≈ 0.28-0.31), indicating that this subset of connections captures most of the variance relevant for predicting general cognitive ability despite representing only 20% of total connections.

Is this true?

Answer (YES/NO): NO